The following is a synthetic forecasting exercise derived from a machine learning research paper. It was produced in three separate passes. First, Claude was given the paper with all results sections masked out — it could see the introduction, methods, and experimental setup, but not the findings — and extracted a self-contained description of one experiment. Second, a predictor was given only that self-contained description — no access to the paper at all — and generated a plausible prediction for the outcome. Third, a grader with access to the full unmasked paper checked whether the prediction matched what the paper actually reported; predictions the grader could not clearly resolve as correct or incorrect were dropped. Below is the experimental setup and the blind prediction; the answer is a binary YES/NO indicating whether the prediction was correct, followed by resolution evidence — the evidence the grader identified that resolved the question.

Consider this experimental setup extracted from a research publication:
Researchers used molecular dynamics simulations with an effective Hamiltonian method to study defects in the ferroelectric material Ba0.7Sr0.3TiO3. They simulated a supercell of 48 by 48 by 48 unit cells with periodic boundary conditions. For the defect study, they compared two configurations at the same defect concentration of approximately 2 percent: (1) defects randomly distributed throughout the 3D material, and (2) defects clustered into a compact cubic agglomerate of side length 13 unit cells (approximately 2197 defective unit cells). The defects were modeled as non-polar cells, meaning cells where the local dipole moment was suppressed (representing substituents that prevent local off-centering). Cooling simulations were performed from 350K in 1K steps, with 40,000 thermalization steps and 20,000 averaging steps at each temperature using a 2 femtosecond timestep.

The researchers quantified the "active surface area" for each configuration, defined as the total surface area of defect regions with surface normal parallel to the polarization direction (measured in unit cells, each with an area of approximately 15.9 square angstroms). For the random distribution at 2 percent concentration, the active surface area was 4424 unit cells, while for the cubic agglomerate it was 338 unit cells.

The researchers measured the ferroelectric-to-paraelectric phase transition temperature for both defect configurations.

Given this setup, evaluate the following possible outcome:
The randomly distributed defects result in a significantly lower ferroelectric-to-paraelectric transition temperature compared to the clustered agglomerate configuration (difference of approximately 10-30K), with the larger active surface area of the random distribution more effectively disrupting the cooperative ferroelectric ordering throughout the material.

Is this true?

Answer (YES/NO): NO